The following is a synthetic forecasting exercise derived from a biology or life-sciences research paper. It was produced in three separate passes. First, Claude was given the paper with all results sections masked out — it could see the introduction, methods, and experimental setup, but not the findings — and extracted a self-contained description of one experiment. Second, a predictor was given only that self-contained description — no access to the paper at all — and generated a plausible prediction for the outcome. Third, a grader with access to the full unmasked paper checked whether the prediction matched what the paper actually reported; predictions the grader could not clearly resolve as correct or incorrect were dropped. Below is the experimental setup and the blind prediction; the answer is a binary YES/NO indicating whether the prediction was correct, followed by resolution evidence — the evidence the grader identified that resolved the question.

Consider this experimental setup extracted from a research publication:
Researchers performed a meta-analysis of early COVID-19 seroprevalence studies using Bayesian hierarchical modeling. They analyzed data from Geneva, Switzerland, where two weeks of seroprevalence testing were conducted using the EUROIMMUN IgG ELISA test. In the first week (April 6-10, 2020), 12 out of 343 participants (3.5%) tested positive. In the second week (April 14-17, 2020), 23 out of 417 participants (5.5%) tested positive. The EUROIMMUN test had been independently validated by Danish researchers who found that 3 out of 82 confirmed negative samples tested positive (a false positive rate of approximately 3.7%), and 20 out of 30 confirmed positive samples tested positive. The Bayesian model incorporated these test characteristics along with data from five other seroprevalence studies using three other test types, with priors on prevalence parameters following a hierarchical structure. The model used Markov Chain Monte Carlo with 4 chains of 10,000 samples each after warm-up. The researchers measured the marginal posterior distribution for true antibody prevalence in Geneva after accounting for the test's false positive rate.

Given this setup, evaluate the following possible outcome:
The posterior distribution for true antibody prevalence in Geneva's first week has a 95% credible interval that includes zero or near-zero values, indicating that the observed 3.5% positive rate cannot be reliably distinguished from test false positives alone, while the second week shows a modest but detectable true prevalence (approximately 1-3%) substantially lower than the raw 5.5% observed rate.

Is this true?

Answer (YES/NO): NO